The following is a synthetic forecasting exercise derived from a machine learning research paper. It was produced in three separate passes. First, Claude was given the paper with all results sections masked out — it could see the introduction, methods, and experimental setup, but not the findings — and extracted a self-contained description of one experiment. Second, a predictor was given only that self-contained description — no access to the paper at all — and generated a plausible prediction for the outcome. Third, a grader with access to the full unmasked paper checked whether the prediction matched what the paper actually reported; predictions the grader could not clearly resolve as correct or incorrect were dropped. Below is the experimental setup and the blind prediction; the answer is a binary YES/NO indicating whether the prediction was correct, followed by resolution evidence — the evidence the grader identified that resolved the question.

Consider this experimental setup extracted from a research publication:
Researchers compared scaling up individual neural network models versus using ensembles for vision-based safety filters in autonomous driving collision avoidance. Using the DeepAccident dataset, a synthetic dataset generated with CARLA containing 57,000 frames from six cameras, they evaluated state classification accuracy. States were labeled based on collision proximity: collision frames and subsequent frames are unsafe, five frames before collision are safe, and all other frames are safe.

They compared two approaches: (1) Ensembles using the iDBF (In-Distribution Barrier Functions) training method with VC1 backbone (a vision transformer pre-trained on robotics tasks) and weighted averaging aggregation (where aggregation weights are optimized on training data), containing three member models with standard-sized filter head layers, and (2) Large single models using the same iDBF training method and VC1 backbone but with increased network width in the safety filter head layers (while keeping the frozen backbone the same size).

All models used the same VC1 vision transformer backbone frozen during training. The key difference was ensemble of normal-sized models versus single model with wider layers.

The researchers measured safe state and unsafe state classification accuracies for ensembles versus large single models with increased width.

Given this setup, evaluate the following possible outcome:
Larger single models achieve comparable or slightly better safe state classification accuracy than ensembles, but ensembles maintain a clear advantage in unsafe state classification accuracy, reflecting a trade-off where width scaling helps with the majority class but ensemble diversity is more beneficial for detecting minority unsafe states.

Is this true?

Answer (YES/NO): NO